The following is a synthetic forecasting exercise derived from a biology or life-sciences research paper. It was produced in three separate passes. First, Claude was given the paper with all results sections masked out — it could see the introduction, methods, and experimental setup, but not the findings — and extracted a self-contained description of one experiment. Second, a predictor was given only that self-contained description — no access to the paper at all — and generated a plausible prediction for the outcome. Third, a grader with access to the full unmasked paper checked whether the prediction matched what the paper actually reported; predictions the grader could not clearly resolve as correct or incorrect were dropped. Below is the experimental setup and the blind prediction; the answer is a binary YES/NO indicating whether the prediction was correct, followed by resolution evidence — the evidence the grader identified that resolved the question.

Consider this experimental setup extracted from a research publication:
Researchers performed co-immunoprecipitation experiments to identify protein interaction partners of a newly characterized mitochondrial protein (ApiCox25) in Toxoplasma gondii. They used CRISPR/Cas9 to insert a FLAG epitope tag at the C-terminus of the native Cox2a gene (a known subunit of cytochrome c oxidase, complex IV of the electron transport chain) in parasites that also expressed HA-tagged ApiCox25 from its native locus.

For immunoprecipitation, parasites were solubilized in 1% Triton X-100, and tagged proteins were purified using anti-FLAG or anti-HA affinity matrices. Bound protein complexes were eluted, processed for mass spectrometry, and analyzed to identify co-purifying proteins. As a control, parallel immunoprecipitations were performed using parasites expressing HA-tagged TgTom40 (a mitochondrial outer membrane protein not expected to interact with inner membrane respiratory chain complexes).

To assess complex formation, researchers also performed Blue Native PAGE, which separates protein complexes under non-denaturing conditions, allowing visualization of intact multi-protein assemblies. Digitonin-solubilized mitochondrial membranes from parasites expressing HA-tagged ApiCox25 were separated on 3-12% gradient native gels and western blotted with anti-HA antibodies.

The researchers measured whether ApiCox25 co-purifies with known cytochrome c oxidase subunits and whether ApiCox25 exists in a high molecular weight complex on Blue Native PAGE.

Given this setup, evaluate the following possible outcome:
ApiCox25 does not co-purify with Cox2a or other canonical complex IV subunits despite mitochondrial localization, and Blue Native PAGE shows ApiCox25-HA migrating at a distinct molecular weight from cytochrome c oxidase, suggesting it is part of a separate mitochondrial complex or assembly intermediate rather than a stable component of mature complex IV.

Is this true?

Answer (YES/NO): NO